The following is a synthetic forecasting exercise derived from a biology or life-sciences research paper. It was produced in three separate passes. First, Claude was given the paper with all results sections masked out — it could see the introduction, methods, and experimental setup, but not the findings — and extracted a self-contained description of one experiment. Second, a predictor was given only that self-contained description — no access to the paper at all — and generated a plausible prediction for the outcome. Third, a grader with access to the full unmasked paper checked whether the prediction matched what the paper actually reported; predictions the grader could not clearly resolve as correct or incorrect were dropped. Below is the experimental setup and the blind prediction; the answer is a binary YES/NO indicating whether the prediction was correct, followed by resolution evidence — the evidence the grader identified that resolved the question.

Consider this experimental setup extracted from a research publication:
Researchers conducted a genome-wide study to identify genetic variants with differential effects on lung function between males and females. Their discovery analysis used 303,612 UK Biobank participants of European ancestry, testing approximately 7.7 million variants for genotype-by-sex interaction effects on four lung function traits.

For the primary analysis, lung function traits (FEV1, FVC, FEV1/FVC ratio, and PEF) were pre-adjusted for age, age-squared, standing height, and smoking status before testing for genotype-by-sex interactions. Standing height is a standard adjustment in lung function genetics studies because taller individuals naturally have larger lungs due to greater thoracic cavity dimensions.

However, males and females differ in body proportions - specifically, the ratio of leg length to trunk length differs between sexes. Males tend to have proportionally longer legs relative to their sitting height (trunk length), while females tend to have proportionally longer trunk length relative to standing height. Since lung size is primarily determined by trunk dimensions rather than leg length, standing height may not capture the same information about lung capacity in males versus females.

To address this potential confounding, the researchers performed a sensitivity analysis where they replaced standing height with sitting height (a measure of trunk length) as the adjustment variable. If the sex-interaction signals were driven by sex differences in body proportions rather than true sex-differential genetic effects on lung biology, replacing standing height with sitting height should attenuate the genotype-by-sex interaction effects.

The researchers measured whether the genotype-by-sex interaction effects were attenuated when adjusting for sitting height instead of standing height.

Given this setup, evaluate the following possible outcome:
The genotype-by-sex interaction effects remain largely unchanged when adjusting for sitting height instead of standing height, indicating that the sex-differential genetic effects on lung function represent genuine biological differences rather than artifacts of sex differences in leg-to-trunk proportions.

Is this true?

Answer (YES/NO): YES